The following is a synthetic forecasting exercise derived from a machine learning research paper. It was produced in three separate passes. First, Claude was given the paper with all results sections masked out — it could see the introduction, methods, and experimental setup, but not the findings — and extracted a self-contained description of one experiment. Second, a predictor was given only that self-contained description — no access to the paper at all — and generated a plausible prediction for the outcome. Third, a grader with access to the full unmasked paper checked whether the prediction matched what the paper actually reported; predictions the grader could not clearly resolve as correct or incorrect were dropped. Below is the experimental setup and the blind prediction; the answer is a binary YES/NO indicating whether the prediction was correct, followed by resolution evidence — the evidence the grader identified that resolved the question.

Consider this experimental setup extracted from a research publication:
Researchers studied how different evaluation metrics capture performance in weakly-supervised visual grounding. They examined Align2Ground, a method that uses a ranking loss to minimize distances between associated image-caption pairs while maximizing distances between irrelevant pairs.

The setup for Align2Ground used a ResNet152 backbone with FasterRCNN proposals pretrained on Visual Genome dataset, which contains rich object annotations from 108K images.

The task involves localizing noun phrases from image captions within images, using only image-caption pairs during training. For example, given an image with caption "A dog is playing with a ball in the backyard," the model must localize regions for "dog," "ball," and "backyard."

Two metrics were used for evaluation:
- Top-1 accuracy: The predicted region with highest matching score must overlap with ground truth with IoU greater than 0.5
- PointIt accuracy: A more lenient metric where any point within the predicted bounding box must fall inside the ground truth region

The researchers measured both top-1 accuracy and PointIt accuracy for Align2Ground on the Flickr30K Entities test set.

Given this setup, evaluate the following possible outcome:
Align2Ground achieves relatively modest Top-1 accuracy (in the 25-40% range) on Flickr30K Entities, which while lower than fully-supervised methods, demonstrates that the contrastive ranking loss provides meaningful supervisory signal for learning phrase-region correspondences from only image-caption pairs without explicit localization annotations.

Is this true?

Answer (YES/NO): NO